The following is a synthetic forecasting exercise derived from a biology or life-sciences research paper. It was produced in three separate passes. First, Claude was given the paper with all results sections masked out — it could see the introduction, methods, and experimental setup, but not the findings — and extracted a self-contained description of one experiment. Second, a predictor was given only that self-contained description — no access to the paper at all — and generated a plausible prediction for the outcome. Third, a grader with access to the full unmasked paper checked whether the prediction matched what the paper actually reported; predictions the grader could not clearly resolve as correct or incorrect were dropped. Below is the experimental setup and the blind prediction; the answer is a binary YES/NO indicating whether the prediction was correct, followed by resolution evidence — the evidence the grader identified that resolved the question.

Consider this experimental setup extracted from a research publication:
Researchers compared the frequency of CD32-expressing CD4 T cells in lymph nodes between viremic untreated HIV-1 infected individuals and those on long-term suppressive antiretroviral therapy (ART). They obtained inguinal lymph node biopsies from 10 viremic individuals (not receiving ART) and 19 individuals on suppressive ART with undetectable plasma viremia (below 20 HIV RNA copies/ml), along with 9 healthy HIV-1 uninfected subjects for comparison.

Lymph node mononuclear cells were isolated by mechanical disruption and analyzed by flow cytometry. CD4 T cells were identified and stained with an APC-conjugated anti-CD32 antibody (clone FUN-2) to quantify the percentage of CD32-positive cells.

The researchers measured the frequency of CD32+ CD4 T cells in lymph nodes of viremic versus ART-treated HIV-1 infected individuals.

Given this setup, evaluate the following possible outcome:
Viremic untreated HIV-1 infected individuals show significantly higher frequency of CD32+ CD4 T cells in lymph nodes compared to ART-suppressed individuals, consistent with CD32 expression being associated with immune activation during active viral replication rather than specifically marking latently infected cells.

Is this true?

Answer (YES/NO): YES